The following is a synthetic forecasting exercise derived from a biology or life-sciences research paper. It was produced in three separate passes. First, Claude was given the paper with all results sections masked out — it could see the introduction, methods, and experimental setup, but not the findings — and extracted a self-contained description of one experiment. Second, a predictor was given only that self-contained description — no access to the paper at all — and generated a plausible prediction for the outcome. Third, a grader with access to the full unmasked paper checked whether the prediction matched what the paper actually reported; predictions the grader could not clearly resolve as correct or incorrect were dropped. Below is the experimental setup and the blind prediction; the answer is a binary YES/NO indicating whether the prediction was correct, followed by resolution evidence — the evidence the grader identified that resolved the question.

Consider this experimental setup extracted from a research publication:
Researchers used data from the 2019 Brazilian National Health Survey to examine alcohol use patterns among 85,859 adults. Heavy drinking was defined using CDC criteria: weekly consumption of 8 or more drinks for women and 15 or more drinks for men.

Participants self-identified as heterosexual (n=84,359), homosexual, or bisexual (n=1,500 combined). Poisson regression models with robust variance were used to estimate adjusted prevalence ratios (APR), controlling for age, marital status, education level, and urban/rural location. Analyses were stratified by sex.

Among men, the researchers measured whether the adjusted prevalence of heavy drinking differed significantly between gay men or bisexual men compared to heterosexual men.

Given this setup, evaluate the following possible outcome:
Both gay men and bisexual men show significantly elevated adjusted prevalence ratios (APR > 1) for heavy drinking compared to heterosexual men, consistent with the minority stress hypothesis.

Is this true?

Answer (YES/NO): NO